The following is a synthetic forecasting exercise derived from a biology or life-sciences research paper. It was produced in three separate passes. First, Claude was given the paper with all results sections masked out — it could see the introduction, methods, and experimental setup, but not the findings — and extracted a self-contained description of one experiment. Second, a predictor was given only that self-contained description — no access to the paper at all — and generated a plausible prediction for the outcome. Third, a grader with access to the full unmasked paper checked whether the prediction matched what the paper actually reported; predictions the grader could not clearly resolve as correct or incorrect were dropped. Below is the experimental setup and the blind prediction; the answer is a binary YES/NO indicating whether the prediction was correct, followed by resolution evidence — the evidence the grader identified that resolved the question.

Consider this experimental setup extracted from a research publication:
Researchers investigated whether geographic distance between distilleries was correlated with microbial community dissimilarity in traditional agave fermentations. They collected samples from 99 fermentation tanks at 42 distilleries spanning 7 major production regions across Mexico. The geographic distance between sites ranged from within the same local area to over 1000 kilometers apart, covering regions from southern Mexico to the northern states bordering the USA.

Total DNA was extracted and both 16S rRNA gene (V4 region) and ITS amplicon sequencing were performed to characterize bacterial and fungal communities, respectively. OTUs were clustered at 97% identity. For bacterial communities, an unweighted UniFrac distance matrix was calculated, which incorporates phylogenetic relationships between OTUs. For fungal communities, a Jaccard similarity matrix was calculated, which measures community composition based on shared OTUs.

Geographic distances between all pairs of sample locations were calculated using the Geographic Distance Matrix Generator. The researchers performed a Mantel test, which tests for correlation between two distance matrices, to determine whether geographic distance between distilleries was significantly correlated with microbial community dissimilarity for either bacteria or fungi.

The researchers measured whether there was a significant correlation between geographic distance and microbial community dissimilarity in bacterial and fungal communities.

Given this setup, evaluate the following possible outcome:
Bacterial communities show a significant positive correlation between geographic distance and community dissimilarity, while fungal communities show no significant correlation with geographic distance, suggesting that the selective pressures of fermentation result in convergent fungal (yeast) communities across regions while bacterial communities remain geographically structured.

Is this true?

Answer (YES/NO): YES